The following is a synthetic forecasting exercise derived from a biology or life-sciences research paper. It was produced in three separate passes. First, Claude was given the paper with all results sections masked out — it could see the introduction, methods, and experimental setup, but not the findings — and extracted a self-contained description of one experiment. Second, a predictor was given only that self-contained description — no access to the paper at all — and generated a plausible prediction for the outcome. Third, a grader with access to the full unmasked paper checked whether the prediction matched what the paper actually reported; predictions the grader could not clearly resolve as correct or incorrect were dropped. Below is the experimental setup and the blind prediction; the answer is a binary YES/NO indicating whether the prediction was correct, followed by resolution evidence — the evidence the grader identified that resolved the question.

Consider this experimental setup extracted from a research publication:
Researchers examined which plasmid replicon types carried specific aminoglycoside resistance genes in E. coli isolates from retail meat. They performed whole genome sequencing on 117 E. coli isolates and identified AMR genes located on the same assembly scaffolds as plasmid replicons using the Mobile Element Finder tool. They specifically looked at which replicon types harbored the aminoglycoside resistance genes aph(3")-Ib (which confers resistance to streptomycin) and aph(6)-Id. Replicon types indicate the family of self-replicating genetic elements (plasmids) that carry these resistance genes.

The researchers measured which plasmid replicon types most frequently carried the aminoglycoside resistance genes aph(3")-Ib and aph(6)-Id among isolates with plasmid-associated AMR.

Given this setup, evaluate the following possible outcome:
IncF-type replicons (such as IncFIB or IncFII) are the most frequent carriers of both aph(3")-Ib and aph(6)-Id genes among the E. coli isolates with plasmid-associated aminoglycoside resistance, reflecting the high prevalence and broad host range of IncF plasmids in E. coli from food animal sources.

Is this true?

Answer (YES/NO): NO